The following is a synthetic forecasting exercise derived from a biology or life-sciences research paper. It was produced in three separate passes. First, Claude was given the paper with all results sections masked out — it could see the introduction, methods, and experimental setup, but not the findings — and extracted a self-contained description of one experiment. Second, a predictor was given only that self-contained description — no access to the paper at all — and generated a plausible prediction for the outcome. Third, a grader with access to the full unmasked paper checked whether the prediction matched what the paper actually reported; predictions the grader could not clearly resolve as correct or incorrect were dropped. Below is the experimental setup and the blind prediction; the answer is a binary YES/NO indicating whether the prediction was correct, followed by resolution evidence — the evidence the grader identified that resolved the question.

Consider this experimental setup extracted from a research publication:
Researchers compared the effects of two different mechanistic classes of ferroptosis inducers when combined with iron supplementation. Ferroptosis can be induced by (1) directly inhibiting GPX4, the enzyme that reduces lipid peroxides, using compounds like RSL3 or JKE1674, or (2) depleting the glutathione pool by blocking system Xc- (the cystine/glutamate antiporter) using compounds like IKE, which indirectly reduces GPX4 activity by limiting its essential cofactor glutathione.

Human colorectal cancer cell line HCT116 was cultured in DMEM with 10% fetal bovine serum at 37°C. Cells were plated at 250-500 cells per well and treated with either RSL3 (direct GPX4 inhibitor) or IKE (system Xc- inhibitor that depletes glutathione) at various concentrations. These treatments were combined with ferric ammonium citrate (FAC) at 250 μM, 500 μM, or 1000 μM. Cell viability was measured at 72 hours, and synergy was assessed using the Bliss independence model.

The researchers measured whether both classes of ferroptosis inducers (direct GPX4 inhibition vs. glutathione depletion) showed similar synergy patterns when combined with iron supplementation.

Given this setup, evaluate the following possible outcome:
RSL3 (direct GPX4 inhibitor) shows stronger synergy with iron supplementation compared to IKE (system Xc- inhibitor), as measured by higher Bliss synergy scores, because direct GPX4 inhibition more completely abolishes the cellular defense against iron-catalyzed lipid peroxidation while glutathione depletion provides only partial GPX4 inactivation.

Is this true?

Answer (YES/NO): YES